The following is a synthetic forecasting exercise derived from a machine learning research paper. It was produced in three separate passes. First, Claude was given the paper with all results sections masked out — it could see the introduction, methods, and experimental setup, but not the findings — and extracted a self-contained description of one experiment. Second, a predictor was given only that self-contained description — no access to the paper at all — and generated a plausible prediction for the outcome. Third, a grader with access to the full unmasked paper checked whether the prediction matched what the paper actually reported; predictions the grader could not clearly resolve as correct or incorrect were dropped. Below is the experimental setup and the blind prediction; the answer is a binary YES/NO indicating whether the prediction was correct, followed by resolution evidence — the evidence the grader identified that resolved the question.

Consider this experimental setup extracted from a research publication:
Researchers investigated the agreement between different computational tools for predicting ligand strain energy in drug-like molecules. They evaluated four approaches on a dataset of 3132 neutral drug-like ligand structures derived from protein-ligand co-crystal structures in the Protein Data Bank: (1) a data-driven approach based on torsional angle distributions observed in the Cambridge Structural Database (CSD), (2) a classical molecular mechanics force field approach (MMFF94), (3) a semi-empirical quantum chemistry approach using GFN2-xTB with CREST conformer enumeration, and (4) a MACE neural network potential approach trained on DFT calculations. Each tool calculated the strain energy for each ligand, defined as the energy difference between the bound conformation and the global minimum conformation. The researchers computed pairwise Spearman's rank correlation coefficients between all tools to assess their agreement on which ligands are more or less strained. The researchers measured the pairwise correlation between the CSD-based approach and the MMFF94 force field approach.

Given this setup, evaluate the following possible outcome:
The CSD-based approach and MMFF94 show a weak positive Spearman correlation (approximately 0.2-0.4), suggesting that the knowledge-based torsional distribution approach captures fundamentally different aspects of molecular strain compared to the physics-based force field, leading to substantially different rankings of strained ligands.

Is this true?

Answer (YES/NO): NO